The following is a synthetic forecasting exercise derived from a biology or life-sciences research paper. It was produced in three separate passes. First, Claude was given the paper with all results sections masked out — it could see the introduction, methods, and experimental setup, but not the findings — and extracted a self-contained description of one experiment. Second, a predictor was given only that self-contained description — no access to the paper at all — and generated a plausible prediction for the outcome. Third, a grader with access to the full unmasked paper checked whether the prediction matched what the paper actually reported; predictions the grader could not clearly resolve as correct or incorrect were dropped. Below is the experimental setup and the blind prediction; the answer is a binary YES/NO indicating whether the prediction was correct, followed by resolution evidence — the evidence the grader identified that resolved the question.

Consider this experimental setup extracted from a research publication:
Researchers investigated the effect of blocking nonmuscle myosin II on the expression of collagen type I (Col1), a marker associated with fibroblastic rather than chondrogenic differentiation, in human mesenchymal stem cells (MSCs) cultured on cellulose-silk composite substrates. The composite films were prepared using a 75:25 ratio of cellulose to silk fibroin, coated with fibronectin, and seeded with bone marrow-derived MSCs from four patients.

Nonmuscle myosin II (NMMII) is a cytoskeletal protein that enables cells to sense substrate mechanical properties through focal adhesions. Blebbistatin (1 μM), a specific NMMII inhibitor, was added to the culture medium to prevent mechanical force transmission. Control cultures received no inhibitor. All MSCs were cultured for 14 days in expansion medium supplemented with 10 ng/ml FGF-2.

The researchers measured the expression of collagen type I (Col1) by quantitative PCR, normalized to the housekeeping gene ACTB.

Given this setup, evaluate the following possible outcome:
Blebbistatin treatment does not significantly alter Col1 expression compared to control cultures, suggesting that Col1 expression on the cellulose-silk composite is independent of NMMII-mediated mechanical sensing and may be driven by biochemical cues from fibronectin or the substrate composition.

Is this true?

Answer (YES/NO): YES